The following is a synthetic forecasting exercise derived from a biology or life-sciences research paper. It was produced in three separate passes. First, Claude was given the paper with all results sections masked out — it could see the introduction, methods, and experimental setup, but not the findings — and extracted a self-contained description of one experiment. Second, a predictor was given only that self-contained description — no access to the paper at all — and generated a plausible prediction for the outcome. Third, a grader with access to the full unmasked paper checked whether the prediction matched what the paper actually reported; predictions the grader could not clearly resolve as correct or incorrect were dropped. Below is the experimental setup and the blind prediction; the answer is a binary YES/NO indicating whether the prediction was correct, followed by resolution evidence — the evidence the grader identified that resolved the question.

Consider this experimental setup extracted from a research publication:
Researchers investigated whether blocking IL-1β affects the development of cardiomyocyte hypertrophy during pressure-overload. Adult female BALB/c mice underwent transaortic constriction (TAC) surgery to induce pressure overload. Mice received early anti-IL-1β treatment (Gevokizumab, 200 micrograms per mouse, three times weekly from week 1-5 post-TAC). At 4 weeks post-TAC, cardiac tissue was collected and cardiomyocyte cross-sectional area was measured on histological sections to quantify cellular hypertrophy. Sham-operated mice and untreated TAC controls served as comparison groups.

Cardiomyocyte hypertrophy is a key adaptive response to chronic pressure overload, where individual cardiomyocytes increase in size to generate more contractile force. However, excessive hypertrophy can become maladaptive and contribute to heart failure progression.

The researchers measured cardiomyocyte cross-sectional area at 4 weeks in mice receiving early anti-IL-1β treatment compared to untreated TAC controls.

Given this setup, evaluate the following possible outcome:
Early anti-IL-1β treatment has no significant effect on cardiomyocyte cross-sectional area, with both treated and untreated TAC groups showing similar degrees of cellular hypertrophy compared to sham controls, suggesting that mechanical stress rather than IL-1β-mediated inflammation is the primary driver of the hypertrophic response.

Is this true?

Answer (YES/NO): YES